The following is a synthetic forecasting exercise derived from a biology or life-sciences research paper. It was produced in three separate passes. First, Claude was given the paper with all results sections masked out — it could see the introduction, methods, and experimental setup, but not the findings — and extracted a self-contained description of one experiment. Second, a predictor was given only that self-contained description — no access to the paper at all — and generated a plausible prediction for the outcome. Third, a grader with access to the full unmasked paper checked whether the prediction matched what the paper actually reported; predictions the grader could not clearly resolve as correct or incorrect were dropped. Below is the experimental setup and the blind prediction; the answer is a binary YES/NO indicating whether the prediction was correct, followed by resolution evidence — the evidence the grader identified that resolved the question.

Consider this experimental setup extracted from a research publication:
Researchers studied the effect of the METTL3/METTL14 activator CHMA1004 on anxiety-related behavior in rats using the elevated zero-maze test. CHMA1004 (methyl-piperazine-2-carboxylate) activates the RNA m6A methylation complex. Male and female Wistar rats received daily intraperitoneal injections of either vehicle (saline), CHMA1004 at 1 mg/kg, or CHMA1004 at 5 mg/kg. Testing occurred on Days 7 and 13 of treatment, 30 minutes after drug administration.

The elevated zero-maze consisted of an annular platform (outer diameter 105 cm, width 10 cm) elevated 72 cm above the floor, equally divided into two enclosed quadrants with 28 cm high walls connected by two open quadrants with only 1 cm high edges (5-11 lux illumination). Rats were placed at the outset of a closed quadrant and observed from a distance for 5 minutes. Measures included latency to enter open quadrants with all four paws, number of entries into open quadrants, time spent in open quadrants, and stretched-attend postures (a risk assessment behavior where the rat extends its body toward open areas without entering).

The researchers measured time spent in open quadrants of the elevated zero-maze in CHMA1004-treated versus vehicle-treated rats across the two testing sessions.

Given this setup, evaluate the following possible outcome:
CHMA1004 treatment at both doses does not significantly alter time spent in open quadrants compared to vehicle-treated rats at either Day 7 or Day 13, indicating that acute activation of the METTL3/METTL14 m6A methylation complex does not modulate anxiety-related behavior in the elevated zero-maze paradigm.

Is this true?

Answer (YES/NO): NO